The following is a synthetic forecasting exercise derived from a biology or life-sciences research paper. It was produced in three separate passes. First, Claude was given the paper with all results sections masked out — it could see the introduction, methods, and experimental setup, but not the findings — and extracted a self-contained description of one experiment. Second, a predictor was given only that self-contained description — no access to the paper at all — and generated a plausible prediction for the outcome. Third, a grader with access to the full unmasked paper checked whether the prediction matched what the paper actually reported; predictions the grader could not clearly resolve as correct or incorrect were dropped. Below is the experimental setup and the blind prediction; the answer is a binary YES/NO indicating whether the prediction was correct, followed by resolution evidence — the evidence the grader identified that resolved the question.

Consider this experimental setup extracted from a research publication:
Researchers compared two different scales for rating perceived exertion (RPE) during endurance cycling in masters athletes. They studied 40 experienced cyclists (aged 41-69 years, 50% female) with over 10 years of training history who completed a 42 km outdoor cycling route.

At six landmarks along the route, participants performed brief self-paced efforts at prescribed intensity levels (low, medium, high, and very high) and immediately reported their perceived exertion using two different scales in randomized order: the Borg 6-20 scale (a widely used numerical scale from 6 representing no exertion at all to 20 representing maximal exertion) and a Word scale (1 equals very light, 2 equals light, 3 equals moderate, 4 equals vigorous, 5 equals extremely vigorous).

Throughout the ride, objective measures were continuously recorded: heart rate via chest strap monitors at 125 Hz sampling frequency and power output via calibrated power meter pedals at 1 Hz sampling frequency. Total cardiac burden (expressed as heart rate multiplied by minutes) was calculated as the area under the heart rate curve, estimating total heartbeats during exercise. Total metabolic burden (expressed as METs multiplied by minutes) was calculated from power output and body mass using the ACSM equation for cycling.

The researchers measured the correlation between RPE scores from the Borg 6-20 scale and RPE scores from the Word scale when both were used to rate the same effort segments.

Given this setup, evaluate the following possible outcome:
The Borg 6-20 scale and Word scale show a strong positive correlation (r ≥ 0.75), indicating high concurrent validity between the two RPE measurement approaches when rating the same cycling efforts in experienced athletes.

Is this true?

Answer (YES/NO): YES